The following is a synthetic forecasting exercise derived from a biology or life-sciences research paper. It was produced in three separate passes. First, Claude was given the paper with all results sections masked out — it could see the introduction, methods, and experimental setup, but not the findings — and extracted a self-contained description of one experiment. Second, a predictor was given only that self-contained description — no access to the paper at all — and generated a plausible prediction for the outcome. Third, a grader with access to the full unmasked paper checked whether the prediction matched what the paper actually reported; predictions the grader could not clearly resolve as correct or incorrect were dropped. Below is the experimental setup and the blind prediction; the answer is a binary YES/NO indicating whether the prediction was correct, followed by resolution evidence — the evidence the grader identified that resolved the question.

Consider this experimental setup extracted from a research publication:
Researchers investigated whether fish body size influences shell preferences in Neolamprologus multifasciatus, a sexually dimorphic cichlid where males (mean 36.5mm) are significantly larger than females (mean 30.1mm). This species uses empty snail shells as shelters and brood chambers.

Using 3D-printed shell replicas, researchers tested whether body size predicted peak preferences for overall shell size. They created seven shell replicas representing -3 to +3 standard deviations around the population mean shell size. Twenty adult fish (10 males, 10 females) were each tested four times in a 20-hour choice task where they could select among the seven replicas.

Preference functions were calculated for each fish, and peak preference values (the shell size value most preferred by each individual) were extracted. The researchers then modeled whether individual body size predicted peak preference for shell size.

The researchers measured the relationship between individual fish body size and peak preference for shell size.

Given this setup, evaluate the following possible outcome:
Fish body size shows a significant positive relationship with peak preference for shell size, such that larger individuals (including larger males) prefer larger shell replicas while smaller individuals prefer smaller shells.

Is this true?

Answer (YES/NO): YES